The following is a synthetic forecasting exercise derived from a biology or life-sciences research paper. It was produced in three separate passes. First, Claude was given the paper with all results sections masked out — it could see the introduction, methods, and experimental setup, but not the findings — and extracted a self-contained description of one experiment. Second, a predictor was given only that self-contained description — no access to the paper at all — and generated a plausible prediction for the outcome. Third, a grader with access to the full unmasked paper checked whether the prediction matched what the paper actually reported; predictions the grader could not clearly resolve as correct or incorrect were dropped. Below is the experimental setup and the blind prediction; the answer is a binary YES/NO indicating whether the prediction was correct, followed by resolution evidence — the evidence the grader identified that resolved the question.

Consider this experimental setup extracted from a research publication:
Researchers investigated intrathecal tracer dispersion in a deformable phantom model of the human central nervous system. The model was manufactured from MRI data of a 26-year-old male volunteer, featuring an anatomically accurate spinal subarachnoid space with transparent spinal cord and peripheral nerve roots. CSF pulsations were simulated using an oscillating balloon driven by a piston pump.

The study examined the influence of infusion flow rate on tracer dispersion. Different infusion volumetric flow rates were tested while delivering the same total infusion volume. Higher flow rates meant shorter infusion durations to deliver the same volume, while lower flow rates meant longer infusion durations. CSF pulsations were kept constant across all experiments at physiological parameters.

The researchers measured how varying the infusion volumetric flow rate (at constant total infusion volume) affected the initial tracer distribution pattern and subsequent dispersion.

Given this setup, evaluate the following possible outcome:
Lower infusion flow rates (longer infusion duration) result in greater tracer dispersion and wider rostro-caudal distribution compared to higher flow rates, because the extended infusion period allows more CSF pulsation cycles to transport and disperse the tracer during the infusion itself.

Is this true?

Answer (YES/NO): NO